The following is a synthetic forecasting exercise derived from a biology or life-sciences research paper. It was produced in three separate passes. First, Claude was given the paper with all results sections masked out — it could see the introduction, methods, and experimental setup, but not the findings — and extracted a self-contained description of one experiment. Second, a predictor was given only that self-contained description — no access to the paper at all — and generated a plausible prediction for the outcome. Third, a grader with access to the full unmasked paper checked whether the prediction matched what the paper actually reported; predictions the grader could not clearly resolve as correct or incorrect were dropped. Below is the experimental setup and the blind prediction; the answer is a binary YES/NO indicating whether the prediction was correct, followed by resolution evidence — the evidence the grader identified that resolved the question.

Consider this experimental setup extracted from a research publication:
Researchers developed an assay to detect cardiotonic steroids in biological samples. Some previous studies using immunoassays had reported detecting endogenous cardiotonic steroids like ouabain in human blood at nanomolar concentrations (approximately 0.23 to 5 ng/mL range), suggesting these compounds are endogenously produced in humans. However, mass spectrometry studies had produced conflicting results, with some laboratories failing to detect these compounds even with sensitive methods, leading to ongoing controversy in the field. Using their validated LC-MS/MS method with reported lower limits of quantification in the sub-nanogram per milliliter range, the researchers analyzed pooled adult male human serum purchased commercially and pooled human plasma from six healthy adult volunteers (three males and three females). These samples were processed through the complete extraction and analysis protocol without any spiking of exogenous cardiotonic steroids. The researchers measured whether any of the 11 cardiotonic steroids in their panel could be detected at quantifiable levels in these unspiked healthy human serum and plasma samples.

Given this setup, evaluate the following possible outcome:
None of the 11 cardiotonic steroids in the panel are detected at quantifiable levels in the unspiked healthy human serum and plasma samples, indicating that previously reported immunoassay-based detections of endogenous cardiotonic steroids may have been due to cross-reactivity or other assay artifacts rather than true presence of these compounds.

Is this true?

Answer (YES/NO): YES